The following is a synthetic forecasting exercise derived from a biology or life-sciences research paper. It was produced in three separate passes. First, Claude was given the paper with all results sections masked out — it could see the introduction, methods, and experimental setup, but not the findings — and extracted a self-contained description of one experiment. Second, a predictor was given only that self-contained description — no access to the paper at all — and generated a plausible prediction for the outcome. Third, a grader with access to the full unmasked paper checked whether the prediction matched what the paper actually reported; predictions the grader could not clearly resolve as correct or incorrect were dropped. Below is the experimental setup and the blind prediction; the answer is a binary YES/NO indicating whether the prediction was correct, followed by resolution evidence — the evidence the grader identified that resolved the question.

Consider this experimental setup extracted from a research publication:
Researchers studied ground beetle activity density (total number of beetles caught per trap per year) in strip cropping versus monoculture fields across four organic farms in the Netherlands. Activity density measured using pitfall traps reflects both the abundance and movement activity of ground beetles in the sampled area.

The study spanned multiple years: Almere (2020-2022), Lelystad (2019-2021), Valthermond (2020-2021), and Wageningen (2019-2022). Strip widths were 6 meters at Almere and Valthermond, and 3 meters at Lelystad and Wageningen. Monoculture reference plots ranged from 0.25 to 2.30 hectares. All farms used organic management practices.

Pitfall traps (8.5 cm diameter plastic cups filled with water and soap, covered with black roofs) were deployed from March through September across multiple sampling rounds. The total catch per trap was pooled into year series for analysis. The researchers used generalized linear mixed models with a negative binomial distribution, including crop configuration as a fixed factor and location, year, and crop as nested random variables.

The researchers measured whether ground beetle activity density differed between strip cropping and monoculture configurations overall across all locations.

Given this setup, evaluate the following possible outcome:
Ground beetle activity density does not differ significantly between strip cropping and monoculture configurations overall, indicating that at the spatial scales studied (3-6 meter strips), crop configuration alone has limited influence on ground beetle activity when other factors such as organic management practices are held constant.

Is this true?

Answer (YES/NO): NO